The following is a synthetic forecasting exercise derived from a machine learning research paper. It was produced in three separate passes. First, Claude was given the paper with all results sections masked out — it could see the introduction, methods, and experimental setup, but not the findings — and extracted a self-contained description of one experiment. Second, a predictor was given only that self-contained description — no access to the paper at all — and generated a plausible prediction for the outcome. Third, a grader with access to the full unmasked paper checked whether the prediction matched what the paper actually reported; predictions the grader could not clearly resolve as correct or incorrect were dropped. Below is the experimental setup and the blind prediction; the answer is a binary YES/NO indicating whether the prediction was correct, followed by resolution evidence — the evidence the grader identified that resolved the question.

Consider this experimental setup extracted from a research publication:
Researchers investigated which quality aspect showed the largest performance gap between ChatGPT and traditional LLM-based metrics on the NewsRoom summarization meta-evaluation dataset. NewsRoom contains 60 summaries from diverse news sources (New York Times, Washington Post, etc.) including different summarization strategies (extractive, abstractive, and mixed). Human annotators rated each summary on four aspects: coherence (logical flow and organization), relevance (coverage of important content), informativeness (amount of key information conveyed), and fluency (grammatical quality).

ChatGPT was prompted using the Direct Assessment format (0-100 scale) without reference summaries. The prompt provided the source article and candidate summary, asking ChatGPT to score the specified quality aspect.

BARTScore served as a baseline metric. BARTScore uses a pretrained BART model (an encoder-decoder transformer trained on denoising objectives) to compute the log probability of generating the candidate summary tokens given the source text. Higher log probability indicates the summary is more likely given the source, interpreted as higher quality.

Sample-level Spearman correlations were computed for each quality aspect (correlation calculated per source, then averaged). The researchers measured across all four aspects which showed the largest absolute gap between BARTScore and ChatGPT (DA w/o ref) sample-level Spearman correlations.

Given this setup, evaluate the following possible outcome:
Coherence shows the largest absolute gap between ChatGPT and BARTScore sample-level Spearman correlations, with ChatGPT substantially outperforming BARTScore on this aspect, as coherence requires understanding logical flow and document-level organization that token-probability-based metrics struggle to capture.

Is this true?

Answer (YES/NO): NO